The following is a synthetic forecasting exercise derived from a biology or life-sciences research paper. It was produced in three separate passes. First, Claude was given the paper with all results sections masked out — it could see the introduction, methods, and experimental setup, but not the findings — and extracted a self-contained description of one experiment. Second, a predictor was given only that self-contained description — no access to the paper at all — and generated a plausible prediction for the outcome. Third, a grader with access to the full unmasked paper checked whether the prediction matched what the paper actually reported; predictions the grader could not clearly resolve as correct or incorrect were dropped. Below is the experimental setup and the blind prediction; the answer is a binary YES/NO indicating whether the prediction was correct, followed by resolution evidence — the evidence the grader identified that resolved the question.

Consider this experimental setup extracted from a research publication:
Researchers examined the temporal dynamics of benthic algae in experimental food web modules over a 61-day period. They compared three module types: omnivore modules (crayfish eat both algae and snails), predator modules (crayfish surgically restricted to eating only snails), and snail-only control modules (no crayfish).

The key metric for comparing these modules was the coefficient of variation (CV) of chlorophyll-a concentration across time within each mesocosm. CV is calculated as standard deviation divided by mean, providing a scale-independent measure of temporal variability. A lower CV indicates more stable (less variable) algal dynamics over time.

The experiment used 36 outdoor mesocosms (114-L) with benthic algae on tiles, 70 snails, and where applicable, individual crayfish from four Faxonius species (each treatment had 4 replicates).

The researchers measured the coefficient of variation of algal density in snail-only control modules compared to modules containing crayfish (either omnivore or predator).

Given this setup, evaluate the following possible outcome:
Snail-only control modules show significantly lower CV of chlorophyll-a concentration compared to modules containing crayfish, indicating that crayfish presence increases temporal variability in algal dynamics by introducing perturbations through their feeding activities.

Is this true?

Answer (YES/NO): NO